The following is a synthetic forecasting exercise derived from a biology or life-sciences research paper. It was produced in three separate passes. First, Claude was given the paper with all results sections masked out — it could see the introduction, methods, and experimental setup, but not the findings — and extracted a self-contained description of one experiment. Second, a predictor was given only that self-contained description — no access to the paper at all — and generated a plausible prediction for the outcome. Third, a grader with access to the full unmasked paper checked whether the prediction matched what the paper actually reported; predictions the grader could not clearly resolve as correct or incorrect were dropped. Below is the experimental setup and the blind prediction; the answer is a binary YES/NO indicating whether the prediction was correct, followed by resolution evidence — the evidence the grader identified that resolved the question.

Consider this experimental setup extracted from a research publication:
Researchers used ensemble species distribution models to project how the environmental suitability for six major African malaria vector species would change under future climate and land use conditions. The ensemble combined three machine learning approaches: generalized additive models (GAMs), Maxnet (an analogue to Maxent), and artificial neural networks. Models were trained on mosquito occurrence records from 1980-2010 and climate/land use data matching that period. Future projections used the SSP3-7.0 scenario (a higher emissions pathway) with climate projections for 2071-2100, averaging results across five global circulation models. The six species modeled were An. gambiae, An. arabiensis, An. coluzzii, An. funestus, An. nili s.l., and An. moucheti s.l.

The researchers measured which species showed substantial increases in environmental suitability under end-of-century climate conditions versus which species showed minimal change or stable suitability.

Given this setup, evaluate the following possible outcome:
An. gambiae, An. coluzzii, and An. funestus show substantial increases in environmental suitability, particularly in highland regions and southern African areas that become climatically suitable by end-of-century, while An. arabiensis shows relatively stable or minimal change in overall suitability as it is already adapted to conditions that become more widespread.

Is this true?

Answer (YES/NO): NO